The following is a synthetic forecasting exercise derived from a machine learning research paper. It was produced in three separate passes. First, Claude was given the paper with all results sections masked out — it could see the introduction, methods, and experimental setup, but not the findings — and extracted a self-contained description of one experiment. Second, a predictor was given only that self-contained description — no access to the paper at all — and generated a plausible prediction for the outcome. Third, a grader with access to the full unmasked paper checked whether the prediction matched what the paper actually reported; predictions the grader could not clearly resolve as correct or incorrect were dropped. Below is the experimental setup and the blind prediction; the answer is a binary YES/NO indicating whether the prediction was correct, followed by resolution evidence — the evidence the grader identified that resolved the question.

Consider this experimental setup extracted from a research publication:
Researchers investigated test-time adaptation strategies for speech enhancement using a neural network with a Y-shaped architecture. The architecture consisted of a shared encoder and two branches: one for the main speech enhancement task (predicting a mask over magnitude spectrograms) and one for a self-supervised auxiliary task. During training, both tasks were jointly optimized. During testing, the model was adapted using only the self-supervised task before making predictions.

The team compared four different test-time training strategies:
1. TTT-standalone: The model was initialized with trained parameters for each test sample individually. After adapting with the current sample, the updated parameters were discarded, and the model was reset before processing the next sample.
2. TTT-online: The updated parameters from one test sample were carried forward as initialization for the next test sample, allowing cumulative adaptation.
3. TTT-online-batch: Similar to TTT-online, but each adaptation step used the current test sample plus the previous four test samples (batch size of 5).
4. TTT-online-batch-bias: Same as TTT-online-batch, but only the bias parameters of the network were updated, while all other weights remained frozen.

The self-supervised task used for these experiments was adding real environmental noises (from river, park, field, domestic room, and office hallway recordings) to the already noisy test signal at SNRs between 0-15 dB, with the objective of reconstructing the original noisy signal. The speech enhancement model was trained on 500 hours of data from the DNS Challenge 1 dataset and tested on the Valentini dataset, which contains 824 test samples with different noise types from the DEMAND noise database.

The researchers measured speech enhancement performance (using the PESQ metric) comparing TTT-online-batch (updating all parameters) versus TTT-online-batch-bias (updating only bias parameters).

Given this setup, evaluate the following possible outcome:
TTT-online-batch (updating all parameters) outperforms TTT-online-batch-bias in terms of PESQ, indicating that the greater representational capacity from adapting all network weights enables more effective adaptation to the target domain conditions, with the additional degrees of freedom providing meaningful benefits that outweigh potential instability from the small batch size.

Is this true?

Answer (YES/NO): YES